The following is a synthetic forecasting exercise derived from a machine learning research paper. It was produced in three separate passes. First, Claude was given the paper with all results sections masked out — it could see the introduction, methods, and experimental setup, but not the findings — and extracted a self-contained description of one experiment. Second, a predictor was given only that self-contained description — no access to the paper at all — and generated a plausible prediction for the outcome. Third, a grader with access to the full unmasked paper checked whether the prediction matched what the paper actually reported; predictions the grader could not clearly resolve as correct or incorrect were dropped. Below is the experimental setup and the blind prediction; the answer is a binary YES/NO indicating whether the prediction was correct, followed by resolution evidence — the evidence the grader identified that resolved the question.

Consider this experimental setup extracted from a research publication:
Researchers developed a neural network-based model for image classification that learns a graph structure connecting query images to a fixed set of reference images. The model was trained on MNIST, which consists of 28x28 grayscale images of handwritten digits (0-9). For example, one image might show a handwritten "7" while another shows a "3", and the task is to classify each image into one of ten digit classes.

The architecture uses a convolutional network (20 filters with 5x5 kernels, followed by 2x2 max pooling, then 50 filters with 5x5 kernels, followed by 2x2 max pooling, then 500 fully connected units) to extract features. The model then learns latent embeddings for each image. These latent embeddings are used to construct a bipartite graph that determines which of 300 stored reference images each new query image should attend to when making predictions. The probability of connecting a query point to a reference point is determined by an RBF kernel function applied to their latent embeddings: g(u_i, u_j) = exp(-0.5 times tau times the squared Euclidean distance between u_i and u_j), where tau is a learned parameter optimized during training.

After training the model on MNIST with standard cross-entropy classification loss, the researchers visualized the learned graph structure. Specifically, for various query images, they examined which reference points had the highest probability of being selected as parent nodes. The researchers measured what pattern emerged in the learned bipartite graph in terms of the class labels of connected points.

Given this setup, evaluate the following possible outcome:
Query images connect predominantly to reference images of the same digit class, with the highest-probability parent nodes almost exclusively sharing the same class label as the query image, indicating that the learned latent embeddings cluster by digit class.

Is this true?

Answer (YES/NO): YES